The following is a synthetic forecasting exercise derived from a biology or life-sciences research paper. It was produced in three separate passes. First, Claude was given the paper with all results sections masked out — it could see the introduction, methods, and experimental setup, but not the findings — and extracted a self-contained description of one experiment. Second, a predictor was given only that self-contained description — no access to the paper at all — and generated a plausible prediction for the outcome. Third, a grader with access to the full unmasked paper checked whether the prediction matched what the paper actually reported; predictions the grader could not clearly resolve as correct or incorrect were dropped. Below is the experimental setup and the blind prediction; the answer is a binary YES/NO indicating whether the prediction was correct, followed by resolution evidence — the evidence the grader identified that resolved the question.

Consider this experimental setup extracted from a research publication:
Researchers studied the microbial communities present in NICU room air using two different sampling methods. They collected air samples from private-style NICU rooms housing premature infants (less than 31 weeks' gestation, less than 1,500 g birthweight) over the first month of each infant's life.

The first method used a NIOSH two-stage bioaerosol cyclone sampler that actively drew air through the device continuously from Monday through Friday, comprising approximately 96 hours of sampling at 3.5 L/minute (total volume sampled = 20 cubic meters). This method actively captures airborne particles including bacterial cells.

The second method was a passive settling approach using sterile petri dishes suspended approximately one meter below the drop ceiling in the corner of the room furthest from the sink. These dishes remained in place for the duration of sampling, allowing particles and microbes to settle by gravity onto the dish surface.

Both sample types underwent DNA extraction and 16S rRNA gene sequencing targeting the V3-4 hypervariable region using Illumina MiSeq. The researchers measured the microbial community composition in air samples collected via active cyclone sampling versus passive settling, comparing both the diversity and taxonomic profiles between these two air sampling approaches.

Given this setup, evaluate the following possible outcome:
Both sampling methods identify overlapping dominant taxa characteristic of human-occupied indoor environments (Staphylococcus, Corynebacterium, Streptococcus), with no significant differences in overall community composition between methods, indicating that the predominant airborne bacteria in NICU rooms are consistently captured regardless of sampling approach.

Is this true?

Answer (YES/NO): NO